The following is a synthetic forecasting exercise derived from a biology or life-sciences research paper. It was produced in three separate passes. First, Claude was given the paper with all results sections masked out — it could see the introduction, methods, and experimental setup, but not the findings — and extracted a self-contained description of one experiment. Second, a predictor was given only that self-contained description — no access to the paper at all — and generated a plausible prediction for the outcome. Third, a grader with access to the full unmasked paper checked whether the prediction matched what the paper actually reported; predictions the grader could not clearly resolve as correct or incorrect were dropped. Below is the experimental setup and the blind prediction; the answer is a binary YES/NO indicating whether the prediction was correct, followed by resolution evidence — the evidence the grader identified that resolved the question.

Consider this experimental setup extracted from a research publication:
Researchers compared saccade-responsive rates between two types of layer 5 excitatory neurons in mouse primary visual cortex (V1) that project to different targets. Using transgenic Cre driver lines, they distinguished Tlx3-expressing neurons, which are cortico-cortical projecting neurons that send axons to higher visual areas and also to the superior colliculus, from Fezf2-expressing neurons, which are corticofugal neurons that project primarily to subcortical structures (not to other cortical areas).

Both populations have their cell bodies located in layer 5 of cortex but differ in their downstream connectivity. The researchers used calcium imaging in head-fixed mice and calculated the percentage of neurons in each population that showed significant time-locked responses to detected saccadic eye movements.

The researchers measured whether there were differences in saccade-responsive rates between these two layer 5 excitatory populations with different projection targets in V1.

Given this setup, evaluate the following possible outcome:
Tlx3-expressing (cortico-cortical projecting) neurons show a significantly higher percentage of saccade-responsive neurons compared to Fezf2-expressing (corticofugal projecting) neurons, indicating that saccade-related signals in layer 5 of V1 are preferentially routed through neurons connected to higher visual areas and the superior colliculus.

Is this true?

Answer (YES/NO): YES